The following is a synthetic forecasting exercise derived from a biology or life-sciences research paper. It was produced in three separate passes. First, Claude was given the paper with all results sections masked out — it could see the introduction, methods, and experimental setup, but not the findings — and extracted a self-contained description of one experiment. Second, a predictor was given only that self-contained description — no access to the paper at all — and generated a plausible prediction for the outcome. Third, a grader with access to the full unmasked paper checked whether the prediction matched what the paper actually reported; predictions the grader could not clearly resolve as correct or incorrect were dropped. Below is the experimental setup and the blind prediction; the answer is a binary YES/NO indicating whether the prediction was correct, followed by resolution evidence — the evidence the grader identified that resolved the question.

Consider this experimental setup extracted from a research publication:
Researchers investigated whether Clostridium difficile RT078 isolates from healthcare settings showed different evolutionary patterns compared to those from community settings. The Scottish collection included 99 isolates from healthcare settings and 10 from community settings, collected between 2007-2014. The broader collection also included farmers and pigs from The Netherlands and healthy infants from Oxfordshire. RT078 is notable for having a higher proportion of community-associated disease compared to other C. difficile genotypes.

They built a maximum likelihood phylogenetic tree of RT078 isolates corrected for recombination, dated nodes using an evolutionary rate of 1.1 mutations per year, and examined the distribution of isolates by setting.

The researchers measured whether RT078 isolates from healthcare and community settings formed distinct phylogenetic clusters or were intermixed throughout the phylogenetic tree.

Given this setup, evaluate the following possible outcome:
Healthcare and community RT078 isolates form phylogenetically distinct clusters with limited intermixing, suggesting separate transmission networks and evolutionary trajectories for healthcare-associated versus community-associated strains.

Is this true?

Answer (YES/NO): NO